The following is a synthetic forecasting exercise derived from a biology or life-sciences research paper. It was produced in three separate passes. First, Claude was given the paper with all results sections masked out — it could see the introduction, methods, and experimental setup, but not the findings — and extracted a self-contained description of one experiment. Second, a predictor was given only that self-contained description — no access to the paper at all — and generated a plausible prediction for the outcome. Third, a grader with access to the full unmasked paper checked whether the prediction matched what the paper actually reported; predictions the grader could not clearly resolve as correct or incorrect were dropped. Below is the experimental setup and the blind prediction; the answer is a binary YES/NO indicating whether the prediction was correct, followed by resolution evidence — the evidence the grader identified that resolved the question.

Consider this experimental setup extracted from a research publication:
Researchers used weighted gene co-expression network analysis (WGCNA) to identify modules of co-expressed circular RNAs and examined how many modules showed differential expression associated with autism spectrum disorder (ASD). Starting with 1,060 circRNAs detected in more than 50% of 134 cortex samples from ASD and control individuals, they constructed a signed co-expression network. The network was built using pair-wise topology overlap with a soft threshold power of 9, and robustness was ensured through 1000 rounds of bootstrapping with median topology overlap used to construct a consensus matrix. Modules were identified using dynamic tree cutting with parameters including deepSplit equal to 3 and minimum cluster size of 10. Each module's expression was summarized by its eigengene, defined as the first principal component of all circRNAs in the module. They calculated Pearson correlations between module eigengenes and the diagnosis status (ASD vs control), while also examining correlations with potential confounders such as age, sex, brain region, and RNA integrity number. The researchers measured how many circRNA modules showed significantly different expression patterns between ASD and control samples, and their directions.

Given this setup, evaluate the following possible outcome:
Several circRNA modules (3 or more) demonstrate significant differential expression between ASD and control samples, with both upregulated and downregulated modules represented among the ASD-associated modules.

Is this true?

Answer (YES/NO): YES